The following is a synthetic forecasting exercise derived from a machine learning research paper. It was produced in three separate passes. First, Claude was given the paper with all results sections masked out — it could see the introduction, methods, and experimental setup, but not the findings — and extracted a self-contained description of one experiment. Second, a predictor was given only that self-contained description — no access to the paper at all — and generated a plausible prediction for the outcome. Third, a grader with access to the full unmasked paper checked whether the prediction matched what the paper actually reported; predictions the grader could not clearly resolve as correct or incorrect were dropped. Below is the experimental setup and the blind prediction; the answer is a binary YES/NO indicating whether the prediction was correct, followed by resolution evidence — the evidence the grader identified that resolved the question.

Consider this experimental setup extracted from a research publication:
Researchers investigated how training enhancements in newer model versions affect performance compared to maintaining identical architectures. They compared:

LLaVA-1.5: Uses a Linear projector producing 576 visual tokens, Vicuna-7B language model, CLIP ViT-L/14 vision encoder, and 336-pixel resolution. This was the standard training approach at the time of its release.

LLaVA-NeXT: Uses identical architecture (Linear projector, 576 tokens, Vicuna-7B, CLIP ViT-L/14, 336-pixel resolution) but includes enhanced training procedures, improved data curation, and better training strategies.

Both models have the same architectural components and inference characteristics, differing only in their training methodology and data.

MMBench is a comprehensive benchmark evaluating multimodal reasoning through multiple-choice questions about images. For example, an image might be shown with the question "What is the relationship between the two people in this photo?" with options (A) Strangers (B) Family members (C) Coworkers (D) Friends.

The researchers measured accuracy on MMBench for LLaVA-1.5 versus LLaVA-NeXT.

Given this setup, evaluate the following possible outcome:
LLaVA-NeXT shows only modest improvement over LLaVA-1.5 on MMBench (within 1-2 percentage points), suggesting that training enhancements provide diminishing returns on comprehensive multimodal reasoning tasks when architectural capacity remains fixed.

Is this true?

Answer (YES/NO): NO